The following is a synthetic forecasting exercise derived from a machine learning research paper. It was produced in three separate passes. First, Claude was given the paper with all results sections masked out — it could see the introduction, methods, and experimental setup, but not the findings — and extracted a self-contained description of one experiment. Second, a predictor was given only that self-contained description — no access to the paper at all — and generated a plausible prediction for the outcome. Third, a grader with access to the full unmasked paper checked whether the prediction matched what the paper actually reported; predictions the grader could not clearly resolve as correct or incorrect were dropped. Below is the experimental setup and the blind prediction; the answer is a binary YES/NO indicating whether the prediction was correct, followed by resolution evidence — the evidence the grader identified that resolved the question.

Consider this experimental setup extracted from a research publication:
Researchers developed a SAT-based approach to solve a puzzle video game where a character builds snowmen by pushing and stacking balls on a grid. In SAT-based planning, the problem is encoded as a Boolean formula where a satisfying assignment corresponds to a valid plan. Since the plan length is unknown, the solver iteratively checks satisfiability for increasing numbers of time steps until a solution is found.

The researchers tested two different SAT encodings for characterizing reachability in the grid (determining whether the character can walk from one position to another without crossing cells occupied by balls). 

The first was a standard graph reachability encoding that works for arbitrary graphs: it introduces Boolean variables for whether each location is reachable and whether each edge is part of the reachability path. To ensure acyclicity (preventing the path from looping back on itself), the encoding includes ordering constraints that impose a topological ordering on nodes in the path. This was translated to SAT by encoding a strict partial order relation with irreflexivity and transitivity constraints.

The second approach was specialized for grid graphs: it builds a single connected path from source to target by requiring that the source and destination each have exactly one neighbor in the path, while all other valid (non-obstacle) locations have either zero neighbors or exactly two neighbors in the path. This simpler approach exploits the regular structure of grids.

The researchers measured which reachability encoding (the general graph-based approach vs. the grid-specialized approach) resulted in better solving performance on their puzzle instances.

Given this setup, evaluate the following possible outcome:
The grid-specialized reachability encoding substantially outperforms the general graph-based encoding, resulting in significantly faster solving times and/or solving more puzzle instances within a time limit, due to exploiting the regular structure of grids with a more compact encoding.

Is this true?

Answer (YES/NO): NO